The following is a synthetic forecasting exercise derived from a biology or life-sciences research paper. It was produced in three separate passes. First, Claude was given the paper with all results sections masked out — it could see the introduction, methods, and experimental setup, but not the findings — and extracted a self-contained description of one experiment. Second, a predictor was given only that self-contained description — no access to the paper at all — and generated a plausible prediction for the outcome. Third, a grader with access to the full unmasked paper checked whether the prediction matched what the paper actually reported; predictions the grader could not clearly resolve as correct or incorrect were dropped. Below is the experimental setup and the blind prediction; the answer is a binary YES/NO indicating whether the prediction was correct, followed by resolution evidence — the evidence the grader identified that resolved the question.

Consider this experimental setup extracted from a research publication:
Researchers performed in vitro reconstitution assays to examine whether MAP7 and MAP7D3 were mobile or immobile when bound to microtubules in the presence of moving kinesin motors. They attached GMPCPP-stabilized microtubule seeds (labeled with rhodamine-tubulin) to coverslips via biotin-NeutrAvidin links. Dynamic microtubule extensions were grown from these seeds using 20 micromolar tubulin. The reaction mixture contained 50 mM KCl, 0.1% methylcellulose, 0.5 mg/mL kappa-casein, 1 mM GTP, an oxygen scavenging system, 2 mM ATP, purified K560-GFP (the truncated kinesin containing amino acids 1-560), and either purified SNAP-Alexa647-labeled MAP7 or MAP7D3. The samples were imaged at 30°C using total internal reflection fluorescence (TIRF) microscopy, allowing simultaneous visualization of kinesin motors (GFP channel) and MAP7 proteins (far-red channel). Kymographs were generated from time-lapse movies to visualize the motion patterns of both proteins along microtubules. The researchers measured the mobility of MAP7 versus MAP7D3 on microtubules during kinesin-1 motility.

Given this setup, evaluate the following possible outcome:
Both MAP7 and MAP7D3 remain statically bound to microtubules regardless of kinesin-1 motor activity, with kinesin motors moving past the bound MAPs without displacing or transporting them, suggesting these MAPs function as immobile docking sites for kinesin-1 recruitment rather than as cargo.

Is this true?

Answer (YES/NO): NO